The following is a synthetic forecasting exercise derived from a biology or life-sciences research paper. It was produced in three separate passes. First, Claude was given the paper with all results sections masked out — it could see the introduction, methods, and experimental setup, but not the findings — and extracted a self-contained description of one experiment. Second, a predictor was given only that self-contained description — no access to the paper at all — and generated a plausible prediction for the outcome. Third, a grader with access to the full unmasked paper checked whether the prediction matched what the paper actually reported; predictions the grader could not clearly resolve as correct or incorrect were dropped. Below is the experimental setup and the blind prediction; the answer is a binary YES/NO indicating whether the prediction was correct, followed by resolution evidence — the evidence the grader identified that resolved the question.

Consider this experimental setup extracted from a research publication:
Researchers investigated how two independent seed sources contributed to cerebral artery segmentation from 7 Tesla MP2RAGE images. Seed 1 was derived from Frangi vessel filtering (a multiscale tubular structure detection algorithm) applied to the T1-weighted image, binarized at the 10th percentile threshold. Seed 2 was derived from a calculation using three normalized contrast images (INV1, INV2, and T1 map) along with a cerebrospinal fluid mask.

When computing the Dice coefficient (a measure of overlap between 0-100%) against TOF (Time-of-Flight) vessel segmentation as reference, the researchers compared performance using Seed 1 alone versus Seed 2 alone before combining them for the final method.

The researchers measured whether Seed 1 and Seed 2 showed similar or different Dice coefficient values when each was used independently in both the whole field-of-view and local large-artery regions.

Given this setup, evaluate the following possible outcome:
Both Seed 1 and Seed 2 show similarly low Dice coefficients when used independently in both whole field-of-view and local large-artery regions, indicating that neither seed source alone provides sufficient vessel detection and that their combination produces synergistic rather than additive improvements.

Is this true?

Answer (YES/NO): NO